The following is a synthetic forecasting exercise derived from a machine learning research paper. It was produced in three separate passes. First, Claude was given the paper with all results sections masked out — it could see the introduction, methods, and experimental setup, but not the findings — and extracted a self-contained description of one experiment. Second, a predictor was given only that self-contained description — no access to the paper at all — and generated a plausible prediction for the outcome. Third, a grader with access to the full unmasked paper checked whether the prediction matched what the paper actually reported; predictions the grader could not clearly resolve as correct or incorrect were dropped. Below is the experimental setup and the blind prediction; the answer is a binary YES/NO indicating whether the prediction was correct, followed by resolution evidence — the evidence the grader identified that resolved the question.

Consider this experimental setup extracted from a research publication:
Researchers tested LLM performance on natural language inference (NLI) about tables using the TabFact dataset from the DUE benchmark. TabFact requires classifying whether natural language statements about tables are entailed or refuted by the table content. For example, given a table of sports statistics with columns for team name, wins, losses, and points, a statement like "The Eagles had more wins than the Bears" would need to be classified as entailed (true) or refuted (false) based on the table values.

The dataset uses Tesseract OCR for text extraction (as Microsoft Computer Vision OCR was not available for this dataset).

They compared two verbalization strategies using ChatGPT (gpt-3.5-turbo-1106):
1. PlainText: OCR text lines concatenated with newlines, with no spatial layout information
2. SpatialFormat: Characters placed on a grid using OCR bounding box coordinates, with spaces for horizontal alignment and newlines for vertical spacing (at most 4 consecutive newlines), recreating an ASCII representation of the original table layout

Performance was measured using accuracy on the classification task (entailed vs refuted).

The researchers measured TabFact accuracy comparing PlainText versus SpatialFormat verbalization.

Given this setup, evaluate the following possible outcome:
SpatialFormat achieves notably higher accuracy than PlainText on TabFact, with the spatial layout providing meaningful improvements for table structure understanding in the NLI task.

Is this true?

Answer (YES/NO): NO